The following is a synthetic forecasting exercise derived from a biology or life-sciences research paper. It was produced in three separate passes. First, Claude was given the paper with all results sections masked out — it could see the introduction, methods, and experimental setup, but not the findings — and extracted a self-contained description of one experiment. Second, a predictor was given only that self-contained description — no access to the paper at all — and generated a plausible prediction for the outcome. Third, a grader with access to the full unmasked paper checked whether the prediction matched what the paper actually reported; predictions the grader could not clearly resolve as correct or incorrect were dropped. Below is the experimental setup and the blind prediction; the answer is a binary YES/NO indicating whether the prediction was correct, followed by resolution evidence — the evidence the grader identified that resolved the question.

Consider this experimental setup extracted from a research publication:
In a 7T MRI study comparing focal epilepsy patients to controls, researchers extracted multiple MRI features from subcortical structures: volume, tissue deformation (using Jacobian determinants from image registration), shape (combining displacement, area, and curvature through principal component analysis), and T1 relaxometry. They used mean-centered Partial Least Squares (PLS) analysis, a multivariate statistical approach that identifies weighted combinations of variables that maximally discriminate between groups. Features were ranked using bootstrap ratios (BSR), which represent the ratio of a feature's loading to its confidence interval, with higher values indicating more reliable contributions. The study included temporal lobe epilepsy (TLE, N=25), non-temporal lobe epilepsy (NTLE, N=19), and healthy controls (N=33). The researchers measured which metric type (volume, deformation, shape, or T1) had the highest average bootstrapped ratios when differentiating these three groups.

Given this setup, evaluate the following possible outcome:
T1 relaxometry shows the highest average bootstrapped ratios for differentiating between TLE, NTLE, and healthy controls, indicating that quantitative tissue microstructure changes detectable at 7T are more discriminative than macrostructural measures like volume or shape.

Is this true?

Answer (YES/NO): NO